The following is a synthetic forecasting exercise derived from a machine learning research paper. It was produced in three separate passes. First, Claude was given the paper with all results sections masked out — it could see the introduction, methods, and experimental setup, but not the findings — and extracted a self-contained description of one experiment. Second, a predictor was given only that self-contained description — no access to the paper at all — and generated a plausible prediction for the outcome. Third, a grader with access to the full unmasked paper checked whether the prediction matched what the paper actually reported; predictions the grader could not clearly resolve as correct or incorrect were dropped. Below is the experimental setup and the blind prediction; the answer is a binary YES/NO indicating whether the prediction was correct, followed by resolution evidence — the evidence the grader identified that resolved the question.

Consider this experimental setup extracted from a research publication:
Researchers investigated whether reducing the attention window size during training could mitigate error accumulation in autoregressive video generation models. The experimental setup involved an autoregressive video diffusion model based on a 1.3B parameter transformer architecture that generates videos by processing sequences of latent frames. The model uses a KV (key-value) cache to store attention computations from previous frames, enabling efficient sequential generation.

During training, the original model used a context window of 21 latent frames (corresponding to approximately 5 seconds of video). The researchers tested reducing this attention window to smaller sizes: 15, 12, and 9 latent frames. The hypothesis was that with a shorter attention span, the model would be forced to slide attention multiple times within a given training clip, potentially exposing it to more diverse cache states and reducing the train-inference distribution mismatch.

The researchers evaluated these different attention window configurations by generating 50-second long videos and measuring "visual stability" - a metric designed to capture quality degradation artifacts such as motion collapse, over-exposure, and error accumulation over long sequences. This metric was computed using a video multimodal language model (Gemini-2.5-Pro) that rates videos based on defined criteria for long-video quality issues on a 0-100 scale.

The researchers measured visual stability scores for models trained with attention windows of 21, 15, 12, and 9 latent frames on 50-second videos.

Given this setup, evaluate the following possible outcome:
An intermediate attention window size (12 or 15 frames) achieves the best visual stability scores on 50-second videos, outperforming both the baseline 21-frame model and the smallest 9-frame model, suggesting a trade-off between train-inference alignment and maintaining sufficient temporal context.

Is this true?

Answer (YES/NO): NO